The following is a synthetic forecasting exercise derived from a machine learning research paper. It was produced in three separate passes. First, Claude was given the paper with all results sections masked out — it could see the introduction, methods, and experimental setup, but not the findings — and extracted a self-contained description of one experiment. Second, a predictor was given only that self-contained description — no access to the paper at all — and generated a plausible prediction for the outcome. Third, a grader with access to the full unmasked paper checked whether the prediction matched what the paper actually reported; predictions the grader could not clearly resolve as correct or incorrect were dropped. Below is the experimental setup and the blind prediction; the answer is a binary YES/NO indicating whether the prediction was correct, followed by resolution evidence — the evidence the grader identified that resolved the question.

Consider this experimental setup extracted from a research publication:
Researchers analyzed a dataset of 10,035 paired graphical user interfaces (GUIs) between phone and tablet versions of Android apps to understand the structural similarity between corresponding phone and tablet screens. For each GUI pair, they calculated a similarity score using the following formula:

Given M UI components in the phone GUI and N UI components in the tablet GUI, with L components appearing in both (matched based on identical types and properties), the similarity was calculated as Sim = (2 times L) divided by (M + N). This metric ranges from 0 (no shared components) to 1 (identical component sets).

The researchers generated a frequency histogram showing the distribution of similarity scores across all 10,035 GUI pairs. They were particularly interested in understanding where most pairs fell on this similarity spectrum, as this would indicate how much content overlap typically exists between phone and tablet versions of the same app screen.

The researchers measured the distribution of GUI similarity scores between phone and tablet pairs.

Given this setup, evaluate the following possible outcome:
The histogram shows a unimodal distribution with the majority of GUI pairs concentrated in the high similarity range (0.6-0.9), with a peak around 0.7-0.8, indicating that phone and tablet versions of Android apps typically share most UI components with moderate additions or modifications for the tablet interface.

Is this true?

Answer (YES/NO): NO